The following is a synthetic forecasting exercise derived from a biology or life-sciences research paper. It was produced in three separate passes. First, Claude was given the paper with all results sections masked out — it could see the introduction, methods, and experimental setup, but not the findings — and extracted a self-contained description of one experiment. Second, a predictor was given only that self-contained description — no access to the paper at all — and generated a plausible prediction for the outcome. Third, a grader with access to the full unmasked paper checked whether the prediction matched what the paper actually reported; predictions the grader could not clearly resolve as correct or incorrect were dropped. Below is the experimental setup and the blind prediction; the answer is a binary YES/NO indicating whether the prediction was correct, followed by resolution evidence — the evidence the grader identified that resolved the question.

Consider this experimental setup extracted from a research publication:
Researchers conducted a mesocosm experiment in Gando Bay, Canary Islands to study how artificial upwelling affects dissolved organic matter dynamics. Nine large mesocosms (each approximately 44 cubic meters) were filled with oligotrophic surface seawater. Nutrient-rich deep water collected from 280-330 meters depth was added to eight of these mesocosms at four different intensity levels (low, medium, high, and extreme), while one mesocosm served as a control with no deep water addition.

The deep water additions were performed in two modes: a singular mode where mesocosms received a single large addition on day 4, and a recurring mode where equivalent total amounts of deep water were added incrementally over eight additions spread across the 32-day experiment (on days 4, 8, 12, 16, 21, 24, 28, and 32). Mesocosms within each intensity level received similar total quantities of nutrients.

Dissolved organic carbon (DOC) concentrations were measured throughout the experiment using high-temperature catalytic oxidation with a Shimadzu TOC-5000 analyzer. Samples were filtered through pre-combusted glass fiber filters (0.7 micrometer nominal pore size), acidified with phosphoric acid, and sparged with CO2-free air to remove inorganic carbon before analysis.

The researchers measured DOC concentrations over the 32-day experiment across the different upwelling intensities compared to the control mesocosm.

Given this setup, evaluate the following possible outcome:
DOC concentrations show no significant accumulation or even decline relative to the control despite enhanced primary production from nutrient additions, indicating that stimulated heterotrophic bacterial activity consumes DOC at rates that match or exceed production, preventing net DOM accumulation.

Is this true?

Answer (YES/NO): NO